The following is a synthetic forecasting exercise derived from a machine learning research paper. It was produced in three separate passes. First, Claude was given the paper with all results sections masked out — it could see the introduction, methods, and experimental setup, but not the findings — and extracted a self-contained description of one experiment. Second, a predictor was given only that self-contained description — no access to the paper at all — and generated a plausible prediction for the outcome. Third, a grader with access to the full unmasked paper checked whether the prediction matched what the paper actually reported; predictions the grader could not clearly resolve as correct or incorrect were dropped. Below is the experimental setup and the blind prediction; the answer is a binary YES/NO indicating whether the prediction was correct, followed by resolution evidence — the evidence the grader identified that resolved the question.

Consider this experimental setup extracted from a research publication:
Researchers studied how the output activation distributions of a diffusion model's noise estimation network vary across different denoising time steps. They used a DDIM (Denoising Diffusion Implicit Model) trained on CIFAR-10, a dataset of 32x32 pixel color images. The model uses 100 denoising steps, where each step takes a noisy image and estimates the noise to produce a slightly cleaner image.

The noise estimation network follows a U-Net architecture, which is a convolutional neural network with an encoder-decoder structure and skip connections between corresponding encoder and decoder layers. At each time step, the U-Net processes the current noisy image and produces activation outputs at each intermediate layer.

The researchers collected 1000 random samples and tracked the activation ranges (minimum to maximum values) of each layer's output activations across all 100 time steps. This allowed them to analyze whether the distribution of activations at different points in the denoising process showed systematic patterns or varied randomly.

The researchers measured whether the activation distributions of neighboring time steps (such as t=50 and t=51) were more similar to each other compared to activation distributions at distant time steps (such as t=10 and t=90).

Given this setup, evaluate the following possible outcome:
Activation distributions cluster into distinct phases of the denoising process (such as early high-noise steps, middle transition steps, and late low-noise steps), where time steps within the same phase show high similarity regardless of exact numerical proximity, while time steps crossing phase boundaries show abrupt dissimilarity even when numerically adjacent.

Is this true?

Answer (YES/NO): NO